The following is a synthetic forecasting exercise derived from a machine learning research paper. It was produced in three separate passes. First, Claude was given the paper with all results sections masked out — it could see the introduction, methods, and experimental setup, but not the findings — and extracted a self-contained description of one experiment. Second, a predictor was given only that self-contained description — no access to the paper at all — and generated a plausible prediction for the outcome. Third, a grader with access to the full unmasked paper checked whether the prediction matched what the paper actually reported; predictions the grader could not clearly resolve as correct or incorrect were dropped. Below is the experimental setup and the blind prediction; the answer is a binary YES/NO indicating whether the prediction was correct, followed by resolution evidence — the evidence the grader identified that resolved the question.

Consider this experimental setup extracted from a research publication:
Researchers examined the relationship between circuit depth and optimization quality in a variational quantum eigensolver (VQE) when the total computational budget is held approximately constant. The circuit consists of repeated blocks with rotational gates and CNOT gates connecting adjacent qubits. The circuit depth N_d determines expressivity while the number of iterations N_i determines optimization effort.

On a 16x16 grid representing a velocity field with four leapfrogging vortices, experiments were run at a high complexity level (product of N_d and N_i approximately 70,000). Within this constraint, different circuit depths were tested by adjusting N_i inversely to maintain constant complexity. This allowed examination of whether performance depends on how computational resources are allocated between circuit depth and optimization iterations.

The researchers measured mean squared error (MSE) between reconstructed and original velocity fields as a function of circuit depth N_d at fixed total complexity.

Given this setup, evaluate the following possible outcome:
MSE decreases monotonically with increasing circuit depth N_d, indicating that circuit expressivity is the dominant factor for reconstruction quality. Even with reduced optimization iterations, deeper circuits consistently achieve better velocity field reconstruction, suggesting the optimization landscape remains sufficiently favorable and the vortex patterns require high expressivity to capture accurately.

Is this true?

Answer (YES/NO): NO